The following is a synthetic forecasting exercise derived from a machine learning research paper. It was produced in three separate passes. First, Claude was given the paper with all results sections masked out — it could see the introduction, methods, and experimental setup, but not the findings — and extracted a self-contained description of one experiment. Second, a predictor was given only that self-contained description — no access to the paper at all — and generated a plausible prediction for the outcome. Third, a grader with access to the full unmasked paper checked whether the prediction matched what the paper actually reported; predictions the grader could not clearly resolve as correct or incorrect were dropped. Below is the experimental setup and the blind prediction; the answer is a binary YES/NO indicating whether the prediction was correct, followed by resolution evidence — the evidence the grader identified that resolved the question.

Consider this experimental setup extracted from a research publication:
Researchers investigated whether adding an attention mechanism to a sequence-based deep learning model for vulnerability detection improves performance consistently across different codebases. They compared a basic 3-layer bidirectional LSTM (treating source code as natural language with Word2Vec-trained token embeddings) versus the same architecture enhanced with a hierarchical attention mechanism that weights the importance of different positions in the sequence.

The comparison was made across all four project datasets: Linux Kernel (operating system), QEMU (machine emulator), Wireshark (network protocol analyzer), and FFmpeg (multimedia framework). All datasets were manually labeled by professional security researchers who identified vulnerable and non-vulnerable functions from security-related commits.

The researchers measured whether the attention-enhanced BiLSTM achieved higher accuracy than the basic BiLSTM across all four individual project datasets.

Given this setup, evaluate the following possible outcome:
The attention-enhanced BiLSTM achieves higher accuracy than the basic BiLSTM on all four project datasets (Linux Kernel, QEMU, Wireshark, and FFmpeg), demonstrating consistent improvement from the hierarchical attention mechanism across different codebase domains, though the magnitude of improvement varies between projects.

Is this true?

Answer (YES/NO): YES